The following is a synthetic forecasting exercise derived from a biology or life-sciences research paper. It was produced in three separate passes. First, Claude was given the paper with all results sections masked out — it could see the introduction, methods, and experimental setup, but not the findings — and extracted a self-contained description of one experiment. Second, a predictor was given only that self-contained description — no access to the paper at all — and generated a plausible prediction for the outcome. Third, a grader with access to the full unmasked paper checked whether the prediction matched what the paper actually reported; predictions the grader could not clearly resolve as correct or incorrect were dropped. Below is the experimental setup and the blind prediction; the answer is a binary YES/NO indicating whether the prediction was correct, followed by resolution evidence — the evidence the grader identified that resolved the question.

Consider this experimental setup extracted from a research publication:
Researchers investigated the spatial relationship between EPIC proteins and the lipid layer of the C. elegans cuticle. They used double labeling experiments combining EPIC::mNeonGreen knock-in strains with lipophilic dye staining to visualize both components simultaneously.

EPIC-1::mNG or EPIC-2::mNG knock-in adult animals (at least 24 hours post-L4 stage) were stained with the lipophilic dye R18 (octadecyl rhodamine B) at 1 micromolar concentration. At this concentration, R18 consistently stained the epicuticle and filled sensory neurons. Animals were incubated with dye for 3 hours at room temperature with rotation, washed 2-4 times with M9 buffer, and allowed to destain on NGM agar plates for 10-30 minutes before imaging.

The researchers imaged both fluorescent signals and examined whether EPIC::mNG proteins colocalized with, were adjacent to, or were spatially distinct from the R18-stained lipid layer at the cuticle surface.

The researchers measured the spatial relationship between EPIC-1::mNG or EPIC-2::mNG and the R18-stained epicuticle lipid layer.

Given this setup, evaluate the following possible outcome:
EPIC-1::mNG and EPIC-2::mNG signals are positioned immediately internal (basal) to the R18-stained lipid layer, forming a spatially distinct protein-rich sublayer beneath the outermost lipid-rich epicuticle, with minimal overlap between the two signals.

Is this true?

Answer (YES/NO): NO